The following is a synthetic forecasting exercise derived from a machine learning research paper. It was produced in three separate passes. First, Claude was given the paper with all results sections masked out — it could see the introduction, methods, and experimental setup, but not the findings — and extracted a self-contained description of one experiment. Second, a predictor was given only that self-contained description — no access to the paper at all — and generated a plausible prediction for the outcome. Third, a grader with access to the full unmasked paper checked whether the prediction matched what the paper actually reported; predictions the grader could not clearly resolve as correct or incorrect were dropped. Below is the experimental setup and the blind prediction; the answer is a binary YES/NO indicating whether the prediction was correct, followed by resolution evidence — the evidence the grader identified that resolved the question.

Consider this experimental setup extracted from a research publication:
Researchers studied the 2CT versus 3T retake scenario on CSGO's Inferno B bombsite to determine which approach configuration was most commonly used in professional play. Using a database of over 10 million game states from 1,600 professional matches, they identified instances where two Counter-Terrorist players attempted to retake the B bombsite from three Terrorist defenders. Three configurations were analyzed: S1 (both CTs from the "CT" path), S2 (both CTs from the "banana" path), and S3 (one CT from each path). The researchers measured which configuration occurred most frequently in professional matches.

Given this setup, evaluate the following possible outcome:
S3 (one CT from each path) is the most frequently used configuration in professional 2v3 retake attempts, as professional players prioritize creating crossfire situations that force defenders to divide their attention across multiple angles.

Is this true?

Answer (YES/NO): NO